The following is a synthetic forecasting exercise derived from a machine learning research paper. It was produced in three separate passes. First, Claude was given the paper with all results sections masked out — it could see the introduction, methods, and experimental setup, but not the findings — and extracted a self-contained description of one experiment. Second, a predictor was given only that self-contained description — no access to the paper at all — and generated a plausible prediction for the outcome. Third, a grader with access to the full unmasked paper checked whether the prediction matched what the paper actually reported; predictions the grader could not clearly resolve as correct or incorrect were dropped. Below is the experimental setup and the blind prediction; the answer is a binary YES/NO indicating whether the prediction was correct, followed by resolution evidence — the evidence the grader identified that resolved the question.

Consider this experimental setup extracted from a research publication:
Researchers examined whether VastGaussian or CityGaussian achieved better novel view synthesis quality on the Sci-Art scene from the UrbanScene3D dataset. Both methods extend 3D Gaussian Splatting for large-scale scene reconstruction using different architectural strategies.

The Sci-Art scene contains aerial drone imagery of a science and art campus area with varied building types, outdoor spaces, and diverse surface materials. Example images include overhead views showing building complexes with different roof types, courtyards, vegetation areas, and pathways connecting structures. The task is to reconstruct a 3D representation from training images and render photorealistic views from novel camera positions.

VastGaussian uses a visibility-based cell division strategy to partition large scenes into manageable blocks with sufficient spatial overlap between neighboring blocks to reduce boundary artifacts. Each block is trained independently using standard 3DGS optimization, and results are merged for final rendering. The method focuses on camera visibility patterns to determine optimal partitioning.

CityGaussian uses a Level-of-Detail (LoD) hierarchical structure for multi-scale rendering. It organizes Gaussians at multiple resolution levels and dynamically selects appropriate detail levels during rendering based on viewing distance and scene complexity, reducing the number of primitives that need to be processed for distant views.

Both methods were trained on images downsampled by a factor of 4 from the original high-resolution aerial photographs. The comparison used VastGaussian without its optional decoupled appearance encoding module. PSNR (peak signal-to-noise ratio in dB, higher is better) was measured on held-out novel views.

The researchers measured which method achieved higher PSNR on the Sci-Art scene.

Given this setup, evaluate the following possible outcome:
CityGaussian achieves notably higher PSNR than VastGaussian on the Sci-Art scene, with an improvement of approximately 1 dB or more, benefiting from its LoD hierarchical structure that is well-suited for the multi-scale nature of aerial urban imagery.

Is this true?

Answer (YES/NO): NO